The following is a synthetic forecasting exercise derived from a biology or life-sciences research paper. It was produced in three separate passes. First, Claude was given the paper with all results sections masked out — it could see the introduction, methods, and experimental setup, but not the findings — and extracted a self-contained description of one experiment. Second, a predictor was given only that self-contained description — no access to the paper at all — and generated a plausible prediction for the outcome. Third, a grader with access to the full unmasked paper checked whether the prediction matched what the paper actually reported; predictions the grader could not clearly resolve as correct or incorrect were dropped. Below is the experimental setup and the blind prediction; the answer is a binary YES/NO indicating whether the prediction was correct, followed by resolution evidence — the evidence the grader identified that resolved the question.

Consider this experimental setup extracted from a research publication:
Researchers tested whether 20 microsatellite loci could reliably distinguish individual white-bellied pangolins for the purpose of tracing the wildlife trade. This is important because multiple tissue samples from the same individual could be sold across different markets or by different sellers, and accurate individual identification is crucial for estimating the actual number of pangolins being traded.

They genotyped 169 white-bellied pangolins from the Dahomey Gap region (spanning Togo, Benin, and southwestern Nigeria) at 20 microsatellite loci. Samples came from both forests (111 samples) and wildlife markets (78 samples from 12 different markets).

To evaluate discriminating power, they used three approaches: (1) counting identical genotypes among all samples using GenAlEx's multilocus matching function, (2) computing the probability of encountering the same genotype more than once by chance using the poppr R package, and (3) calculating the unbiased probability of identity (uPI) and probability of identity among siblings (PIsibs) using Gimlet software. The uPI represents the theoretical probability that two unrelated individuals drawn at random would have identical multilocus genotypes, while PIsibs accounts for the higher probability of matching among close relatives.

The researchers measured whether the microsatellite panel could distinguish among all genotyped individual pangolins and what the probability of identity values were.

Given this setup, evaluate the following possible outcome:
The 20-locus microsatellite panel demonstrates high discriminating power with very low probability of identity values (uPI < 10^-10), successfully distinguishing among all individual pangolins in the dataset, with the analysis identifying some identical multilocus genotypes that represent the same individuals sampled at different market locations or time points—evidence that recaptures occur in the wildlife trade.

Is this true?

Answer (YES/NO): YES